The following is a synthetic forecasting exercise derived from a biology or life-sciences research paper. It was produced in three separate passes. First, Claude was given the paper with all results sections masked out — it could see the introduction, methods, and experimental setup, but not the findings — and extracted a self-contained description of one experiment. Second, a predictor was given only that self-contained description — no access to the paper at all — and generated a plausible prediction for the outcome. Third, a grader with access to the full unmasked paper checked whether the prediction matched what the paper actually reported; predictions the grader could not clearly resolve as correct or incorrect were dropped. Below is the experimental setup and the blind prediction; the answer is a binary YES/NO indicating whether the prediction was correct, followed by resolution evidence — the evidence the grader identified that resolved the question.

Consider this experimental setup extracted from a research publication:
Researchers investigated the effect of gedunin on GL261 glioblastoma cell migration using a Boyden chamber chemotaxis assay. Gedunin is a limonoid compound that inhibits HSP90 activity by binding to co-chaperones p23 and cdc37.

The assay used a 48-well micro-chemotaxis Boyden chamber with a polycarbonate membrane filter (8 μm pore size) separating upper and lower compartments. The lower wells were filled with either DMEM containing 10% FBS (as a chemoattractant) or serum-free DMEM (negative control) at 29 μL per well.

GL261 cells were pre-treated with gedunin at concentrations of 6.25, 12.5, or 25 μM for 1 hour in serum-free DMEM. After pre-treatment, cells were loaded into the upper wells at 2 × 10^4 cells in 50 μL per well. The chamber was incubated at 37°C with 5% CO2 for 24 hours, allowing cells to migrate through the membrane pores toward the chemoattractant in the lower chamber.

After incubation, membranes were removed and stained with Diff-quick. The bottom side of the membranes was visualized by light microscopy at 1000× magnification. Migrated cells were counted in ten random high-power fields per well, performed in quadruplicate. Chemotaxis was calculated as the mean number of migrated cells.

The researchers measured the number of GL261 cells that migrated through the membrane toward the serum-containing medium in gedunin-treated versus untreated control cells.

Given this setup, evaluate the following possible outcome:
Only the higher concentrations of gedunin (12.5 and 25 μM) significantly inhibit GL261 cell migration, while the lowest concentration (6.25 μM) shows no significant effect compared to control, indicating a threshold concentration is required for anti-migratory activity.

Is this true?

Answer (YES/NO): NO